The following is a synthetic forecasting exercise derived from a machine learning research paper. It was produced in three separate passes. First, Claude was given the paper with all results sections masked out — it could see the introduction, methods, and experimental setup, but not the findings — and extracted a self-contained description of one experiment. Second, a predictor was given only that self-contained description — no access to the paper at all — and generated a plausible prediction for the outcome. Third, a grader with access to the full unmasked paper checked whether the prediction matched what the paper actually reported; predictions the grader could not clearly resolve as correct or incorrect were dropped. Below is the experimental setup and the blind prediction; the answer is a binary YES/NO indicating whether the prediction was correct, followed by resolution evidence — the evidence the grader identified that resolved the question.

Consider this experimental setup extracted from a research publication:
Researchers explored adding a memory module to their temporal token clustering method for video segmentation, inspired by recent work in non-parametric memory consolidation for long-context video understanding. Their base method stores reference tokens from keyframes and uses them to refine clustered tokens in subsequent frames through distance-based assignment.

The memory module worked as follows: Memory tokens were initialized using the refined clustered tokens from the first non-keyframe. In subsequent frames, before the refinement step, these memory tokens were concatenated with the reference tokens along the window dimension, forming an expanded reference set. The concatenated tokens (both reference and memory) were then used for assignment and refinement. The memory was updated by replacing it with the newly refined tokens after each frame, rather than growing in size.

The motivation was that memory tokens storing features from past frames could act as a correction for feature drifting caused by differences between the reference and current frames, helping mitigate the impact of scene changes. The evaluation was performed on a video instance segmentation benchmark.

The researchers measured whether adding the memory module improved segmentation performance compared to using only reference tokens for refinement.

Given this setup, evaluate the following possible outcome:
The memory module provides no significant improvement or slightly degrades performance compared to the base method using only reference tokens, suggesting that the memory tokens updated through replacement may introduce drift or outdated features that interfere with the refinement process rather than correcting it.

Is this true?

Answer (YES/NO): YES